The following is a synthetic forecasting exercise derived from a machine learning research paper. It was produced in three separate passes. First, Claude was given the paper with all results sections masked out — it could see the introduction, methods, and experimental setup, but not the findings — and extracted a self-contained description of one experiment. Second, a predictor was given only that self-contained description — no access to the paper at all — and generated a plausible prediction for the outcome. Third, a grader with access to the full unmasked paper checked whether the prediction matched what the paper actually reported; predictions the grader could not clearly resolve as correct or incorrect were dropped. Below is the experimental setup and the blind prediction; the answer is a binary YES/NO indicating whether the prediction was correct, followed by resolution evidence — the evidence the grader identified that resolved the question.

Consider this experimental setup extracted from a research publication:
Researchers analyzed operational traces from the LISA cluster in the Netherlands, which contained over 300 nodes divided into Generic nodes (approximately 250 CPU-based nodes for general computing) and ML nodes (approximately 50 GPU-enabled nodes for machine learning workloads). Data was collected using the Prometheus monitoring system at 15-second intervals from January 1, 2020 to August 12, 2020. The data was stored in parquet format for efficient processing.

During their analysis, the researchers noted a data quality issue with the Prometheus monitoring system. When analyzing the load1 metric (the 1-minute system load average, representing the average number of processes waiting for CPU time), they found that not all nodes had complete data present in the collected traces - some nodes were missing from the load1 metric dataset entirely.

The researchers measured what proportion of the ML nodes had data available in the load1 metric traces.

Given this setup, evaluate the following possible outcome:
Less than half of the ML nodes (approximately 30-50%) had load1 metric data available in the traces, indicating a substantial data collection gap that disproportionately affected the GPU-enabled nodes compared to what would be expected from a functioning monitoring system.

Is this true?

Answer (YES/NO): NO